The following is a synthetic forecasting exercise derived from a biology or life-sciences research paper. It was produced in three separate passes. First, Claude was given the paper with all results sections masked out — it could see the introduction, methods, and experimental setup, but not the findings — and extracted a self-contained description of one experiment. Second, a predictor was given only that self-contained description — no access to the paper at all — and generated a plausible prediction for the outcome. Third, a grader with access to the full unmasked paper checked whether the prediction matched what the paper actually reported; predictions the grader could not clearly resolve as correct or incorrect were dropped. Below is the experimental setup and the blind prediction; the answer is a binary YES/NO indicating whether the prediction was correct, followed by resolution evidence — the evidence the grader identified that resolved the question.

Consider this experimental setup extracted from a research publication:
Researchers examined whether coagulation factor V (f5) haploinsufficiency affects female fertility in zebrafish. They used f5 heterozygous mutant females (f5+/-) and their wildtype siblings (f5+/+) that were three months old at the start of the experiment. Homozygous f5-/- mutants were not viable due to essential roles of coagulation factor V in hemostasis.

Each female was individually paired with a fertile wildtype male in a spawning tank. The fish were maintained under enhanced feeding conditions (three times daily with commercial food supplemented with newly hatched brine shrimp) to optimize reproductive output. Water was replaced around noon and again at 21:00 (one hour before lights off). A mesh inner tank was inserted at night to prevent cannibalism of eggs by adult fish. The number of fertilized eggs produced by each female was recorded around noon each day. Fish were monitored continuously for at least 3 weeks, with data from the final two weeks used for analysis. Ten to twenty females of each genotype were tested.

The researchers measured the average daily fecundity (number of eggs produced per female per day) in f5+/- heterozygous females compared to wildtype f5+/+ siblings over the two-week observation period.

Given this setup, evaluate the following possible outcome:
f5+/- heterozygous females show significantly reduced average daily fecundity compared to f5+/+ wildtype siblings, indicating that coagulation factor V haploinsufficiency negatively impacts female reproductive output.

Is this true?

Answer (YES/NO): YES